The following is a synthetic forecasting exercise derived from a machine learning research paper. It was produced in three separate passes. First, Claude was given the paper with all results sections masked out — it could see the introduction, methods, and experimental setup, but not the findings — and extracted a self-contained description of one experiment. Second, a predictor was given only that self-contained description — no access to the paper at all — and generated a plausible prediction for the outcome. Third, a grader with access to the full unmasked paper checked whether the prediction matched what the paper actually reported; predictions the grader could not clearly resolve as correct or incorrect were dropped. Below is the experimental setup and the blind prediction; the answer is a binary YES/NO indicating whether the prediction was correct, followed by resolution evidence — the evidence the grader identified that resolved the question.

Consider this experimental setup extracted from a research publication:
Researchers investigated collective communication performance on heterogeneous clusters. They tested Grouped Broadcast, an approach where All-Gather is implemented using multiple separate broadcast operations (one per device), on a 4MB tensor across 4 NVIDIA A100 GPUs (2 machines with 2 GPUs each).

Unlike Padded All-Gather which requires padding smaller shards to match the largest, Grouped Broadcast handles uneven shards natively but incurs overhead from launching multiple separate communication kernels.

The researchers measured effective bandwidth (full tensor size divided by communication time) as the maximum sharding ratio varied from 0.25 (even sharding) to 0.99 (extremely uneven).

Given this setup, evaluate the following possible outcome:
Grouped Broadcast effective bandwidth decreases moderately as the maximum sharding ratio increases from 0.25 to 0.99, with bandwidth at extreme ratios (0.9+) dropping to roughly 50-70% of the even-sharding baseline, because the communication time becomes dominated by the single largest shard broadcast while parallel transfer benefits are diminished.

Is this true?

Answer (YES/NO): NO